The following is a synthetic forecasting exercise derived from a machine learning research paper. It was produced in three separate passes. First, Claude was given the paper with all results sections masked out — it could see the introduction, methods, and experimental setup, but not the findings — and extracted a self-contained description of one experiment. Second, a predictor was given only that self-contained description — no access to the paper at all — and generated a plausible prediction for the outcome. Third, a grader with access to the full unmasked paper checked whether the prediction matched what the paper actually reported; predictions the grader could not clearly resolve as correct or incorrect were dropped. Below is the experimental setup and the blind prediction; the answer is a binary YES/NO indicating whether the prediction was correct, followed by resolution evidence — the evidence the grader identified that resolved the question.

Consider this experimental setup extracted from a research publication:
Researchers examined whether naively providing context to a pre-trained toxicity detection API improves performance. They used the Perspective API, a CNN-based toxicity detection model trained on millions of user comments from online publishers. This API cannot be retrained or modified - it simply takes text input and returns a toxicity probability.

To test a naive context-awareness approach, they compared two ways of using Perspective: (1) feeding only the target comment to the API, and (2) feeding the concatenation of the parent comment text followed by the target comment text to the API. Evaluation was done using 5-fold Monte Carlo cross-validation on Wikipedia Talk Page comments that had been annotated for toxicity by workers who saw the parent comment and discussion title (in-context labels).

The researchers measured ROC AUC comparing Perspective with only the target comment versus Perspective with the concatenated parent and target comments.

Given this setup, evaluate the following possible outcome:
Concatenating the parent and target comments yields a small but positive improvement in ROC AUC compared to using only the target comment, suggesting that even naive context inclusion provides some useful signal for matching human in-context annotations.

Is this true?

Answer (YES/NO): NO